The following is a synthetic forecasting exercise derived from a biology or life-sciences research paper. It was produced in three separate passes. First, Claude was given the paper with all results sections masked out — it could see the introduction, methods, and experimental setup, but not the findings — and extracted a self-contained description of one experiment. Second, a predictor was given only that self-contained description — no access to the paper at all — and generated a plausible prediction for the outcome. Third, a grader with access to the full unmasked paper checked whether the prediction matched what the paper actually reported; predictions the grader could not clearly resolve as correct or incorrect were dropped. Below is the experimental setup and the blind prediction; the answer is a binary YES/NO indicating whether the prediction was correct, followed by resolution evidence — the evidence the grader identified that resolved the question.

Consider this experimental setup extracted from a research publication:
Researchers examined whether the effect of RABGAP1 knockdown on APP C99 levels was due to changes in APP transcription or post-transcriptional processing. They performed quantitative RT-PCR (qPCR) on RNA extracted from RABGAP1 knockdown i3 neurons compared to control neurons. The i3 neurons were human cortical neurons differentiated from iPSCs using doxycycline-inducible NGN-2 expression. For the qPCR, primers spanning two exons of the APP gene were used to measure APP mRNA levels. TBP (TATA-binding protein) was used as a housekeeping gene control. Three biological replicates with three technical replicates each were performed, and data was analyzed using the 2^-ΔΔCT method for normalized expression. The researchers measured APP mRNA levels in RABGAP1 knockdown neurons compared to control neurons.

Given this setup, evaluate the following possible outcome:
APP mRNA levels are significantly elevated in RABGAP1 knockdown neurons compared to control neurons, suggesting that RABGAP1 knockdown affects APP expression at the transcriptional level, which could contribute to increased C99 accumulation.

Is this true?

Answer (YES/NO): NO